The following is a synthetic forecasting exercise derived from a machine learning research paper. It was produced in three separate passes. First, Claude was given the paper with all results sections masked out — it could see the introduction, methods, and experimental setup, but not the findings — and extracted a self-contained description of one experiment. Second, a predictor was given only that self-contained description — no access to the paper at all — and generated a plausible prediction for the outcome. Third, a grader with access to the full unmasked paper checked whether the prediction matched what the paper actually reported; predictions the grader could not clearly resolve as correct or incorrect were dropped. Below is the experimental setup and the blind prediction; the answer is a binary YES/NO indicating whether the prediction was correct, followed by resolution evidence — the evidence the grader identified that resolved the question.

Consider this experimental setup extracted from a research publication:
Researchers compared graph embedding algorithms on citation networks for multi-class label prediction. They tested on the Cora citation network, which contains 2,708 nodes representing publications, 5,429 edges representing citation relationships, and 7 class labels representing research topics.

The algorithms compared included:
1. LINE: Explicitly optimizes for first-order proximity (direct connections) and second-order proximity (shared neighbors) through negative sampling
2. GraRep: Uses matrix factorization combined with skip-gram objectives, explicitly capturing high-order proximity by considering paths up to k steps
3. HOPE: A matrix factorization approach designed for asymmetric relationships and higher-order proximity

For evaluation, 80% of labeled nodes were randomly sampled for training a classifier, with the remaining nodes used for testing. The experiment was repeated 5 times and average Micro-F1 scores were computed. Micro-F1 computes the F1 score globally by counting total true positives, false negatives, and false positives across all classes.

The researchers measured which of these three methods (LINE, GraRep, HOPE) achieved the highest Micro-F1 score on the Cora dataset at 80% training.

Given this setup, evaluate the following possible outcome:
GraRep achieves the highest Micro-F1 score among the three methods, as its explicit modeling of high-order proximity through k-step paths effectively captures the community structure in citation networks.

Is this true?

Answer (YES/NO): NO